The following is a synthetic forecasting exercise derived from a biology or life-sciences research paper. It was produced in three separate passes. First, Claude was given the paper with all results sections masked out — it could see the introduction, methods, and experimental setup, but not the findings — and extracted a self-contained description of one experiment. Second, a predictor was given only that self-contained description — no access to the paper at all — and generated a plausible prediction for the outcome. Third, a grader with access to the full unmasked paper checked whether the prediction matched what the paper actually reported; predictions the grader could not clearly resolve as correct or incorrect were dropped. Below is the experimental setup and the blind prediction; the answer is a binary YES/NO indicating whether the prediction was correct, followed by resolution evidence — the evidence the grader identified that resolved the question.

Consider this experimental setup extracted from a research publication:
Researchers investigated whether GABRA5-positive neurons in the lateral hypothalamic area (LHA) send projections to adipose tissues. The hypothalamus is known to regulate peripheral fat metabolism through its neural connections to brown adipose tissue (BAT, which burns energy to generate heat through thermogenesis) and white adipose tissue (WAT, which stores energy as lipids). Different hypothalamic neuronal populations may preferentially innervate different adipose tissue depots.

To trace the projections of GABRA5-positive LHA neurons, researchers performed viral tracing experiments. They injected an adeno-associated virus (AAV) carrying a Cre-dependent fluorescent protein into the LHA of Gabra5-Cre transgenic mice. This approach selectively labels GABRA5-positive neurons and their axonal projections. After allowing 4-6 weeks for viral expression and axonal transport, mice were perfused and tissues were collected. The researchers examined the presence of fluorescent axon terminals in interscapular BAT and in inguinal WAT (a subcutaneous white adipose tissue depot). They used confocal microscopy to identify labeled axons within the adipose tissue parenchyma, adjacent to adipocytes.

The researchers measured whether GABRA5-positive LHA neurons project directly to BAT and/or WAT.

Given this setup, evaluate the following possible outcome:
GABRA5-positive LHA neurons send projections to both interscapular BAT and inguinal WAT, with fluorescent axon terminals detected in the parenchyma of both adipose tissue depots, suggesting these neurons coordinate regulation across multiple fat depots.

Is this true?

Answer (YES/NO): NO